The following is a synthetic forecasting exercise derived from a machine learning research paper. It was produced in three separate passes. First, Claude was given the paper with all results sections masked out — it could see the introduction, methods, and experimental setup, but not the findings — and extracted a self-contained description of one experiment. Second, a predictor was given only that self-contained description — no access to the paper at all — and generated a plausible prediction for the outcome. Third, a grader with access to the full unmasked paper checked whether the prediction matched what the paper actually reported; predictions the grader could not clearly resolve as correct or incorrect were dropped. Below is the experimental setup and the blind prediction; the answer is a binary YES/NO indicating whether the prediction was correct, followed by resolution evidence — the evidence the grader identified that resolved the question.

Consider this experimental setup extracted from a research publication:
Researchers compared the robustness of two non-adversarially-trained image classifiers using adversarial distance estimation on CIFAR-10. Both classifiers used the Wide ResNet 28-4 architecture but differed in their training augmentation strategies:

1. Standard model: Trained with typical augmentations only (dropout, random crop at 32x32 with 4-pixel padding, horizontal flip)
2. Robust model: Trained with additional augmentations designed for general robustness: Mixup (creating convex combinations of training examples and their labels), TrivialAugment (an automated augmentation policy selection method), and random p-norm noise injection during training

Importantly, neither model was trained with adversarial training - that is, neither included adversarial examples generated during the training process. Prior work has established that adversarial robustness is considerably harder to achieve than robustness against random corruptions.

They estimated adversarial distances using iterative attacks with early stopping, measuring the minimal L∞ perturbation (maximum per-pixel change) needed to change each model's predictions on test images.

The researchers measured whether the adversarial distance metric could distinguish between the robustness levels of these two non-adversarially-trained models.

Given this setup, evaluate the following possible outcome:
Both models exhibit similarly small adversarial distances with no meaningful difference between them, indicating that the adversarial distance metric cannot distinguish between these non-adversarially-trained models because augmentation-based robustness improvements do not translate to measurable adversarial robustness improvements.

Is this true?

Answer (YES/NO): NO